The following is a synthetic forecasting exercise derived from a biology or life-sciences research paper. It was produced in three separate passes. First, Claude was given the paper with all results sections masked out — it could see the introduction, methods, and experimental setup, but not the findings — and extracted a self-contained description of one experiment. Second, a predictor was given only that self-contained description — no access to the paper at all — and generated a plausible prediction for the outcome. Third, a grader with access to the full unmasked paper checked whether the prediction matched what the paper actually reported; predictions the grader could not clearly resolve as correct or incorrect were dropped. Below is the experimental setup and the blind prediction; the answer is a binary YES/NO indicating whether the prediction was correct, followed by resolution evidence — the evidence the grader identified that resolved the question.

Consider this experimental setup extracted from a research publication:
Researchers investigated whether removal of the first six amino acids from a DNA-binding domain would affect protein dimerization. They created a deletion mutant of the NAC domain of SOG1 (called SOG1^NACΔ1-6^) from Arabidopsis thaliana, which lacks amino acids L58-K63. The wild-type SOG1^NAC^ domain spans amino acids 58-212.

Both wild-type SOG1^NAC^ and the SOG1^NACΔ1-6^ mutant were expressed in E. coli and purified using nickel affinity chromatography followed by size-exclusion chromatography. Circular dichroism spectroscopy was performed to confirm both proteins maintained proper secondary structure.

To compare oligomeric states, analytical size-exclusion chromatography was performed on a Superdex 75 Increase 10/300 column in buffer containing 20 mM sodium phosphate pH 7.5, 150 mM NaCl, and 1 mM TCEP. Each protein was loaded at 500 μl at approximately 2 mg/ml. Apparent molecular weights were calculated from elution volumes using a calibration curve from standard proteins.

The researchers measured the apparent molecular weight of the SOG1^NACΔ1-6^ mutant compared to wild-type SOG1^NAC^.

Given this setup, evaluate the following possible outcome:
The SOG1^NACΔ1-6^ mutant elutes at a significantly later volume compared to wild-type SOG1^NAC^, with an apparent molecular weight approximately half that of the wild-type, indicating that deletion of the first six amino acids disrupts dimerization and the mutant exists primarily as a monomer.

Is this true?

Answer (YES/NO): YES